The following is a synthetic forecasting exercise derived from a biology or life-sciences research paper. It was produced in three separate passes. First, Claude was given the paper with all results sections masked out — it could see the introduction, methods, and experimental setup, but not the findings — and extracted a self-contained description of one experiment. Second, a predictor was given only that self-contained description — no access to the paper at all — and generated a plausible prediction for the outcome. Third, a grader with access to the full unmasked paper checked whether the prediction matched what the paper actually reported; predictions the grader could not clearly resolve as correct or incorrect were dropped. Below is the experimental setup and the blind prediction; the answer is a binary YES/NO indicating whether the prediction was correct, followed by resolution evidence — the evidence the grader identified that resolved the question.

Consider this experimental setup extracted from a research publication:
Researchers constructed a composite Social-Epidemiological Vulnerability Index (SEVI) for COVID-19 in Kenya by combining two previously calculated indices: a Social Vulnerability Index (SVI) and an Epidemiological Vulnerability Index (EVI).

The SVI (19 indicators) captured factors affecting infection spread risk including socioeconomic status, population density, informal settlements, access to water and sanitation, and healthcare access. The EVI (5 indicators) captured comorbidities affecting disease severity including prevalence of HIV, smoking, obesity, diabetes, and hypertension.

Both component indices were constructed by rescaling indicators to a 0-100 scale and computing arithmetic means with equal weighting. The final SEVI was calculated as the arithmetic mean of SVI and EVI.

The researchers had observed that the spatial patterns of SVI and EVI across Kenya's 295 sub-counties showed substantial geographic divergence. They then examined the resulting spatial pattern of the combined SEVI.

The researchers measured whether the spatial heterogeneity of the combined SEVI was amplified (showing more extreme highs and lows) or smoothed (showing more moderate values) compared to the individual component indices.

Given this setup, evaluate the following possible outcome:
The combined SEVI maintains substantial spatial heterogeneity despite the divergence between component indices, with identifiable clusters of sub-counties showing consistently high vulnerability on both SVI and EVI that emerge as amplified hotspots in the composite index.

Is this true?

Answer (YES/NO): NO